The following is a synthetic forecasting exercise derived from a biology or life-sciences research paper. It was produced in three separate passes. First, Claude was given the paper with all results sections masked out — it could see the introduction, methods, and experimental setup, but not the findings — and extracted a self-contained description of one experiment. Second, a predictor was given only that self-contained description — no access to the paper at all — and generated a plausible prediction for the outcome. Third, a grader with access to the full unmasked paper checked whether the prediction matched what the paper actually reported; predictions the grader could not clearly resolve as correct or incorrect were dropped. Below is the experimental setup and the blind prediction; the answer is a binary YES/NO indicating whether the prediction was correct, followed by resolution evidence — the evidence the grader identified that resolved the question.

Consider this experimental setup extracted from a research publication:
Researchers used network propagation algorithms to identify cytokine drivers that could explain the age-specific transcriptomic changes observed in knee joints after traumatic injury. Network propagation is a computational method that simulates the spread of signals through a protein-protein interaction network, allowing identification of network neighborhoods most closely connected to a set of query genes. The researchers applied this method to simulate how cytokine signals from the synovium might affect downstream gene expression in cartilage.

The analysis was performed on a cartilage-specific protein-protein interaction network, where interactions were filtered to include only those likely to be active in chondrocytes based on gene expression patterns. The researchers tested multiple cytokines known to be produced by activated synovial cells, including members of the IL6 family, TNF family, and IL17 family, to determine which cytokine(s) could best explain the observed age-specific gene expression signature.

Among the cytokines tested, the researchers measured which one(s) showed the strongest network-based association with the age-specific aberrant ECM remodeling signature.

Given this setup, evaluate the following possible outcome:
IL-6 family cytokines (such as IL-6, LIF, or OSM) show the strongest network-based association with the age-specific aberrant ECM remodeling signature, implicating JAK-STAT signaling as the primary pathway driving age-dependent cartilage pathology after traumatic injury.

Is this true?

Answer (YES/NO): NO